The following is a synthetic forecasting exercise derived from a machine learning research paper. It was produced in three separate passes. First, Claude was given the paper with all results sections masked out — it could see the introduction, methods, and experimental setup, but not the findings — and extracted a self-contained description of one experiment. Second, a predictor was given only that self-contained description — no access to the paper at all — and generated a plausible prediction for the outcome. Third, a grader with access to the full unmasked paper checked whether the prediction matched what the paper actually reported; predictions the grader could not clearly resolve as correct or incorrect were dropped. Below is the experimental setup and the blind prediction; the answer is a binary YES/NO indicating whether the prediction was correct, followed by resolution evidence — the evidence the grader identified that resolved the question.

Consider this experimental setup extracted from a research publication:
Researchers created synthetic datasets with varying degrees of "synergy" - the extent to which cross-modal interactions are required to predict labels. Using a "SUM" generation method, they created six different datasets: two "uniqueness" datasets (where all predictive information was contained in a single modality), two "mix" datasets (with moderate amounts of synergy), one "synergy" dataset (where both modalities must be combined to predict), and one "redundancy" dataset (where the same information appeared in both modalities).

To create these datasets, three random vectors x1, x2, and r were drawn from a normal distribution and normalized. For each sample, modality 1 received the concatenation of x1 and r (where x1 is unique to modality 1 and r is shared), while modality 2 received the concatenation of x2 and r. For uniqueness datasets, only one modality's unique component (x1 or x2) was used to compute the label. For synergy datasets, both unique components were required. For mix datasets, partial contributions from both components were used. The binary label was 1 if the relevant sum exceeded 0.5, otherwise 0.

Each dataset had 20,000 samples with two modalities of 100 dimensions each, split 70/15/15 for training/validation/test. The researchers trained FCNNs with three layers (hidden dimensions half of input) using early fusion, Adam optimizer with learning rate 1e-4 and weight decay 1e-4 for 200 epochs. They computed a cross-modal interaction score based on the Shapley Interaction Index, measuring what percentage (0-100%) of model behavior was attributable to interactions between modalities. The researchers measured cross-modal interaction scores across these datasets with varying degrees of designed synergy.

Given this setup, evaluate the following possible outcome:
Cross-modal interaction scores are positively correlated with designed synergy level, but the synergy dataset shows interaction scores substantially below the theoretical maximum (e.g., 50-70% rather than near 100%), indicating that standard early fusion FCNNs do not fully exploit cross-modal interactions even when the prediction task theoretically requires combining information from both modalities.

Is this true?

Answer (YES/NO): NO